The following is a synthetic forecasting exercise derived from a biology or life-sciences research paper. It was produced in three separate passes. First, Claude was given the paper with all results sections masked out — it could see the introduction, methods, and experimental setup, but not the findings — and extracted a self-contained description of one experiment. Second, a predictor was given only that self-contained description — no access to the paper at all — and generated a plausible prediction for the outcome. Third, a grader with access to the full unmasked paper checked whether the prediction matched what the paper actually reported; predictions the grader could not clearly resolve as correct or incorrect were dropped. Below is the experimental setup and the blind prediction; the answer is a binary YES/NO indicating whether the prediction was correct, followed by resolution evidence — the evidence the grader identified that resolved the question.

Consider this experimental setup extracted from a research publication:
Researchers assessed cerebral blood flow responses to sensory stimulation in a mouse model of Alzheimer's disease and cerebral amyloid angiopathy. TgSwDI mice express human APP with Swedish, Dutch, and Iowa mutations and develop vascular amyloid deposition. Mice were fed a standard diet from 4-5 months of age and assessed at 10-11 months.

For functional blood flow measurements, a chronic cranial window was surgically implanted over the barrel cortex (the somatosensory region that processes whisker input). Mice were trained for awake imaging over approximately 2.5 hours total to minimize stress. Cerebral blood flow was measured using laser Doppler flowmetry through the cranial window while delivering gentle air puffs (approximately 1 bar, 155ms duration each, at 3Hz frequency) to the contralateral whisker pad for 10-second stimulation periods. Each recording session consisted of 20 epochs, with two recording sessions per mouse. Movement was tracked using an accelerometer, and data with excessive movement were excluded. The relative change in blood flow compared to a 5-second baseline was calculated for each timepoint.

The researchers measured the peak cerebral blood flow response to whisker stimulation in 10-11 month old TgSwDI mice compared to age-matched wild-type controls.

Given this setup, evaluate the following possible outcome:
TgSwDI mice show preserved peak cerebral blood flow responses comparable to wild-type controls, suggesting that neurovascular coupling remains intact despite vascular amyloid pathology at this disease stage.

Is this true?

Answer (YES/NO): YES